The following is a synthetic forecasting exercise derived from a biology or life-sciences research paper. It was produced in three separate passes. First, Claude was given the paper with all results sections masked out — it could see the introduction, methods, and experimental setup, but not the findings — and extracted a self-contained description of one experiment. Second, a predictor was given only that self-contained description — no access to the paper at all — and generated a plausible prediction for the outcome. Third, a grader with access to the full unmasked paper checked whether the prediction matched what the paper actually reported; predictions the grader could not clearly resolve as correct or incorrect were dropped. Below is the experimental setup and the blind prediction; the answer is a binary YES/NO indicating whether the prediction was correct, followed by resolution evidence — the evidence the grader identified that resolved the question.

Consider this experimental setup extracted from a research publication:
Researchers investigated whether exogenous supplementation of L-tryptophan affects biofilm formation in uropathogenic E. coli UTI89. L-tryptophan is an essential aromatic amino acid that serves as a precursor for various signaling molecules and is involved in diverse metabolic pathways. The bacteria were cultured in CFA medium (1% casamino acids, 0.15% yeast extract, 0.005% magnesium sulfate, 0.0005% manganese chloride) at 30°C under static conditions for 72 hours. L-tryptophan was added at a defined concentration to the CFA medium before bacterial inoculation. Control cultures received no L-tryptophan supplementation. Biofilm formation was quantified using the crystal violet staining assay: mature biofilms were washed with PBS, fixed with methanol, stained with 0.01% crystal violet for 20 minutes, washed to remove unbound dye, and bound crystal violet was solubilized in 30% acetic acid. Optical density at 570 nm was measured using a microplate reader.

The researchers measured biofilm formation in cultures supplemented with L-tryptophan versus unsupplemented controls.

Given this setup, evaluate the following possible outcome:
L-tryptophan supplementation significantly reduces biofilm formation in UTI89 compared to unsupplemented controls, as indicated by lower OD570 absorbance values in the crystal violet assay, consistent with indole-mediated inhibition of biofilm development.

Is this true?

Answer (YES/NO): YES